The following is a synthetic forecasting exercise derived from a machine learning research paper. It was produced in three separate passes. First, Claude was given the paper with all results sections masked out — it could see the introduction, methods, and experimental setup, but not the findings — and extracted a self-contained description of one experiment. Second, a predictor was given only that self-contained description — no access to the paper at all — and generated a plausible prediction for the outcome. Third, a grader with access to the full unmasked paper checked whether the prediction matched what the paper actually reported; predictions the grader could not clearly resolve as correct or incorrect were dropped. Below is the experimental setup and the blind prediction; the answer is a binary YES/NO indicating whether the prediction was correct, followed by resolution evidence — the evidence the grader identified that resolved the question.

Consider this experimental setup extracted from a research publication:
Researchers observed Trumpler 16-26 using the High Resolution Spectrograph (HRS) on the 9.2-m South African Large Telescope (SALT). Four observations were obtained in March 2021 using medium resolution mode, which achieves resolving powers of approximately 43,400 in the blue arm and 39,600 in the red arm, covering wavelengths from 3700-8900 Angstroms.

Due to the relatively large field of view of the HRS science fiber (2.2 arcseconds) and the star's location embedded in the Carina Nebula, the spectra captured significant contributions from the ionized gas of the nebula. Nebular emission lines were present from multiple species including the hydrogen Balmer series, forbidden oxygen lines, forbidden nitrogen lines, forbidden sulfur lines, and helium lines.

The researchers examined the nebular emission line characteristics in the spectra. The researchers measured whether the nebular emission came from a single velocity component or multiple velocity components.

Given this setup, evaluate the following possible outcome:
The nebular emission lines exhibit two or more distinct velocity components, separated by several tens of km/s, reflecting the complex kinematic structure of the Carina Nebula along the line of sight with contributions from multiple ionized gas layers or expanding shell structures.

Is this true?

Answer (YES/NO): YES